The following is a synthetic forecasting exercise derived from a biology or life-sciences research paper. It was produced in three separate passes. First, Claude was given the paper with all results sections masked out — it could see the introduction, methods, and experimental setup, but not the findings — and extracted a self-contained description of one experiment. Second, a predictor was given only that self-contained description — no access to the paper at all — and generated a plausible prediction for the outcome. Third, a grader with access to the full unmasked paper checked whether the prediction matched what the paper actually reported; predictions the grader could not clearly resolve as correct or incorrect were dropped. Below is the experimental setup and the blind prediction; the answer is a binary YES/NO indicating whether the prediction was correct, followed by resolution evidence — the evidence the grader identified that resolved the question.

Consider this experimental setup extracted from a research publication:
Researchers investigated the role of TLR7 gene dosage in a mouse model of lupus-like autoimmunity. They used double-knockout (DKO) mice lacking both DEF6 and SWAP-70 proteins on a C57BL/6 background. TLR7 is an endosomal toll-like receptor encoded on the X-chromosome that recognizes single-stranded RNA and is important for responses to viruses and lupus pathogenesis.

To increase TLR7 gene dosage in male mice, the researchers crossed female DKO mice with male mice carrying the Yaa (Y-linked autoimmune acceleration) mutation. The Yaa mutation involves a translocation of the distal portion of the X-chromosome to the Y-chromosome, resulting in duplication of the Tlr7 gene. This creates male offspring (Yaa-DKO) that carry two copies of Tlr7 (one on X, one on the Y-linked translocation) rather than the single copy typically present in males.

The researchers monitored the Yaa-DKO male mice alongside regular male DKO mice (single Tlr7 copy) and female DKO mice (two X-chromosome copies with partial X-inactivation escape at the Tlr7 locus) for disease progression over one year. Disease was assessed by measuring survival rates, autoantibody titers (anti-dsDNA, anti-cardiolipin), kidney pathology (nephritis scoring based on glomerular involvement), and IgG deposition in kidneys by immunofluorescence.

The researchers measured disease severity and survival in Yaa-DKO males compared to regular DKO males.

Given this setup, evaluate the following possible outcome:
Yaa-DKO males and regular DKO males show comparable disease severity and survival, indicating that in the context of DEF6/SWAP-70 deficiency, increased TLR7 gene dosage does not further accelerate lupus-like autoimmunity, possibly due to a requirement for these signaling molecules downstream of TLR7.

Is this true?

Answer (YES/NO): NO